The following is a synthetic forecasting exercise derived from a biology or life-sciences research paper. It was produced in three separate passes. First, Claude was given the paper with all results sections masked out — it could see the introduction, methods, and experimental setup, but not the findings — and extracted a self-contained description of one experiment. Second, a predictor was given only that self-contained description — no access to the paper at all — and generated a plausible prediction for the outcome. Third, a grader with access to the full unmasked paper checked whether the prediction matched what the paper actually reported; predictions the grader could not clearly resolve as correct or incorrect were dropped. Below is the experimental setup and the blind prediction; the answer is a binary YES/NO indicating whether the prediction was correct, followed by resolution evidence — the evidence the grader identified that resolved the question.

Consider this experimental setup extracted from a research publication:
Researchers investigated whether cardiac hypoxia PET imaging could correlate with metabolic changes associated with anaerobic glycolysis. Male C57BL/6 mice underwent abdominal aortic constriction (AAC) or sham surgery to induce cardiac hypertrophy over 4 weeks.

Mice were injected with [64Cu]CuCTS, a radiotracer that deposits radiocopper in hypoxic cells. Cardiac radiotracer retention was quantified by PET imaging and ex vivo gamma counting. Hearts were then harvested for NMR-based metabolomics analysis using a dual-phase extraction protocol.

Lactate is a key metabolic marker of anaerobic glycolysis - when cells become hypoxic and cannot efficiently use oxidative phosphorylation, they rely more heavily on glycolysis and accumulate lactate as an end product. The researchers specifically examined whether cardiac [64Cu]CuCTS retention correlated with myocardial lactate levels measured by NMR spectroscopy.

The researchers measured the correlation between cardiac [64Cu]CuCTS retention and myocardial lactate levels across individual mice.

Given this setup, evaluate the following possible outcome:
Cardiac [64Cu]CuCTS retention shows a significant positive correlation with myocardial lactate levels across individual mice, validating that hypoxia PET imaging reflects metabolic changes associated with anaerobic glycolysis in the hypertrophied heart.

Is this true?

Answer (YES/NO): YES